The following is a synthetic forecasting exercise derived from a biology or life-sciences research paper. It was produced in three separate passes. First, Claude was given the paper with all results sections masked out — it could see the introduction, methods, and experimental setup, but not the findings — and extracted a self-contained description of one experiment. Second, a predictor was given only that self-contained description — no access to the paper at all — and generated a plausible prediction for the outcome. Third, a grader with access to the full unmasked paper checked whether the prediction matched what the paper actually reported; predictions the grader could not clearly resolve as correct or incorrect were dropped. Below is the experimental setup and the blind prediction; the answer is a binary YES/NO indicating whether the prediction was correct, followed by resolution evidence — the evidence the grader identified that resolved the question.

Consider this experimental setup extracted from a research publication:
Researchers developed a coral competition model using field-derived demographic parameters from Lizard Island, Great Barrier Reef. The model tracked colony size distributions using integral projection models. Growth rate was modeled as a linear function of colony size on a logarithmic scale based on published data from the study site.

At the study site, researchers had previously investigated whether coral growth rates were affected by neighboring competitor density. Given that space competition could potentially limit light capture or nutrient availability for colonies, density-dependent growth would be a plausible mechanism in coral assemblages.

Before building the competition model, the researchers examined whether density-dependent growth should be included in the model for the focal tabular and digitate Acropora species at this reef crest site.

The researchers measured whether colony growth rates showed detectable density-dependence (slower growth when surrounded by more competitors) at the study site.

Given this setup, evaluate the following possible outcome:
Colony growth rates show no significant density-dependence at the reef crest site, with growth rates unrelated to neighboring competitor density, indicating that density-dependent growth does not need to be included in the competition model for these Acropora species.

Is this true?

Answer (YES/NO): YES